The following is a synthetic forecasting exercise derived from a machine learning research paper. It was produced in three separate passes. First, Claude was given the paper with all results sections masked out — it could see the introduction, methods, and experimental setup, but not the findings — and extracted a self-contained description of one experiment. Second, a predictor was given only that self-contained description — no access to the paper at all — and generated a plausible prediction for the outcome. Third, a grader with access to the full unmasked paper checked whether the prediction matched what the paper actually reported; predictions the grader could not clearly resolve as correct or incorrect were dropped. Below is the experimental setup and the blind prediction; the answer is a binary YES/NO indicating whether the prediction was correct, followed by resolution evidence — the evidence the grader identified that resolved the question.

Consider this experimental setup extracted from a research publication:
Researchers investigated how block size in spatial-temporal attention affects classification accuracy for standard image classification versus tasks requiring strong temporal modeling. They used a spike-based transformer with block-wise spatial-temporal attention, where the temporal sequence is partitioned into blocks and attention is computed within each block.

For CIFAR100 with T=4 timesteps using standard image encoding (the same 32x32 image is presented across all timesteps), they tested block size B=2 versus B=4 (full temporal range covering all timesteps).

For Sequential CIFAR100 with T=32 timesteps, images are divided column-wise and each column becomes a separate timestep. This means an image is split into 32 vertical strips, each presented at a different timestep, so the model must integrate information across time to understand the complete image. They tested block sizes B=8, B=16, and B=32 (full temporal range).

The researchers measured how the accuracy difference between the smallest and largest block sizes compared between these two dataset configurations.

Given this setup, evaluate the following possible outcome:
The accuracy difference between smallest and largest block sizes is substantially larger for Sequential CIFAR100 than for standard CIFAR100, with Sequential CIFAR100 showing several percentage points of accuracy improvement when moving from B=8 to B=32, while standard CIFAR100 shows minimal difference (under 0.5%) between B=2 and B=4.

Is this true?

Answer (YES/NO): YES